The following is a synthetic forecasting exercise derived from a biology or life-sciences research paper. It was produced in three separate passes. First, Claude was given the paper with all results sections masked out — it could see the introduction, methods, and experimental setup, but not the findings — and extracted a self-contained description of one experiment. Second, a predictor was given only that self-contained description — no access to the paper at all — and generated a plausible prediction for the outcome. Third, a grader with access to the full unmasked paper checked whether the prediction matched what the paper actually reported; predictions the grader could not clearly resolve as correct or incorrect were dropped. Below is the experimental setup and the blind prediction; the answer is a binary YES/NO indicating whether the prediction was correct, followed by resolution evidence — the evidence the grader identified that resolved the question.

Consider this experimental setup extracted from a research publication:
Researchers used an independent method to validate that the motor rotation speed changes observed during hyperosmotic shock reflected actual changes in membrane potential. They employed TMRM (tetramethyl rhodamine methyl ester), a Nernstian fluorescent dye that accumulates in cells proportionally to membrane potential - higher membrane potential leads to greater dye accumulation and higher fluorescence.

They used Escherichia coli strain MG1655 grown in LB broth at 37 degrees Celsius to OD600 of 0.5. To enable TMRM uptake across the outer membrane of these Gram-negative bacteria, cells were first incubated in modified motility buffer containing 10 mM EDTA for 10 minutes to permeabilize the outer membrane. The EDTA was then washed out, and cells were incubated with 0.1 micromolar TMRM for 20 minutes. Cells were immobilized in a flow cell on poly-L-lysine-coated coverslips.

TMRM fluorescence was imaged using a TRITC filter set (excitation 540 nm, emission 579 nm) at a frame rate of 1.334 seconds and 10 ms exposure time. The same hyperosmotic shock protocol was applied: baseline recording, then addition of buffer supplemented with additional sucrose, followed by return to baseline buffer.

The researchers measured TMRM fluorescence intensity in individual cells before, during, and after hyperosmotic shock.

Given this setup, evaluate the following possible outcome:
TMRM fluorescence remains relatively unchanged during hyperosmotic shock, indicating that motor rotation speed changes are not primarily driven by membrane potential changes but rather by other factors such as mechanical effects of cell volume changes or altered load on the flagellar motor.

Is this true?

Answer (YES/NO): NO